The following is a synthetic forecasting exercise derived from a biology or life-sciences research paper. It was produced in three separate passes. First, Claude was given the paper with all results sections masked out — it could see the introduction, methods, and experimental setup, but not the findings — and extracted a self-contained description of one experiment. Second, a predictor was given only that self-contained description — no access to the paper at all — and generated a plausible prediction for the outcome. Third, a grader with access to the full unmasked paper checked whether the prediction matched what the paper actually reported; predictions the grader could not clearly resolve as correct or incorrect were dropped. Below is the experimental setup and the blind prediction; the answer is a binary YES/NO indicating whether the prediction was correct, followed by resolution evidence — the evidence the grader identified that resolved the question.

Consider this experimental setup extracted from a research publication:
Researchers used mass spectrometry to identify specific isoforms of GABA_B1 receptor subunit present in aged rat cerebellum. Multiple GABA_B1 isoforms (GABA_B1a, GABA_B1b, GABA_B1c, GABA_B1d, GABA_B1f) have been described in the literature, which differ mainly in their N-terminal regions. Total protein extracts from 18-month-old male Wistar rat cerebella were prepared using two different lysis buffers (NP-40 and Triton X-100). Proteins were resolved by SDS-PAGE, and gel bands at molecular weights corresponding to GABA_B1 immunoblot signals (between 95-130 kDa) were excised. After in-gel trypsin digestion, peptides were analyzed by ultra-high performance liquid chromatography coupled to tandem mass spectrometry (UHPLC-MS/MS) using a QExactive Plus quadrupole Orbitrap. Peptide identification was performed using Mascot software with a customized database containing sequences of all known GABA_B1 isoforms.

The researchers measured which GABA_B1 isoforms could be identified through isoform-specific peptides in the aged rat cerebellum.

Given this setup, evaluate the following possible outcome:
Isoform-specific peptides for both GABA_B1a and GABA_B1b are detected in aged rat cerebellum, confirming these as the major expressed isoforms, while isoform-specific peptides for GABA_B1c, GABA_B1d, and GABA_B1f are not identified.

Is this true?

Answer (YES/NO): NO